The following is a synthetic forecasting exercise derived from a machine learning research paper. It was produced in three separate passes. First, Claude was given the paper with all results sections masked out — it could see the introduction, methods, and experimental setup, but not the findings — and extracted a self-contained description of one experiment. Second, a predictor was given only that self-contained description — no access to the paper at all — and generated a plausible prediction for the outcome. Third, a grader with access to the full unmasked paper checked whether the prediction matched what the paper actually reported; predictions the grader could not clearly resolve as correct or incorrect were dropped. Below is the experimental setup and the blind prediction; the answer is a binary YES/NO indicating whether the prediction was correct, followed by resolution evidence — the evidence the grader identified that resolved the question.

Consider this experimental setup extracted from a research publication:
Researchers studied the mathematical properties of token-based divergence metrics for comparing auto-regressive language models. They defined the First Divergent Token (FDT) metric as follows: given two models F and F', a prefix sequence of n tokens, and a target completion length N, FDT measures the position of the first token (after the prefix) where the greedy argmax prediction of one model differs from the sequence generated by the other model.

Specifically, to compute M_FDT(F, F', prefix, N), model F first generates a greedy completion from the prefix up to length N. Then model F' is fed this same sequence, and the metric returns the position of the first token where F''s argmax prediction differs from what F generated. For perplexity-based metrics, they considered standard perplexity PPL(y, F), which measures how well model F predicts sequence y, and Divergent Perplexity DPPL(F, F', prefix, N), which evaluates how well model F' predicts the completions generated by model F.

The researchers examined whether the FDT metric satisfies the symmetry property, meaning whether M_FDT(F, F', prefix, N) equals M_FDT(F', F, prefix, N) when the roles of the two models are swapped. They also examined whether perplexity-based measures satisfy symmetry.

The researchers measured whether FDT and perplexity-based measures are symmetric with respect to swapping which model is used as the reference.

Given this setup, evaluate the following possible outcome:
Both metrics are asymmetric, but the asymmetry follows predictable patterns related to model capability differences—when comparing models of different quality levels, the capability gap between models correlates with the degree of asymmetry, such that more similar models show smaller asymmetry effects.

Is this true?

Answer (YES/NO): NO